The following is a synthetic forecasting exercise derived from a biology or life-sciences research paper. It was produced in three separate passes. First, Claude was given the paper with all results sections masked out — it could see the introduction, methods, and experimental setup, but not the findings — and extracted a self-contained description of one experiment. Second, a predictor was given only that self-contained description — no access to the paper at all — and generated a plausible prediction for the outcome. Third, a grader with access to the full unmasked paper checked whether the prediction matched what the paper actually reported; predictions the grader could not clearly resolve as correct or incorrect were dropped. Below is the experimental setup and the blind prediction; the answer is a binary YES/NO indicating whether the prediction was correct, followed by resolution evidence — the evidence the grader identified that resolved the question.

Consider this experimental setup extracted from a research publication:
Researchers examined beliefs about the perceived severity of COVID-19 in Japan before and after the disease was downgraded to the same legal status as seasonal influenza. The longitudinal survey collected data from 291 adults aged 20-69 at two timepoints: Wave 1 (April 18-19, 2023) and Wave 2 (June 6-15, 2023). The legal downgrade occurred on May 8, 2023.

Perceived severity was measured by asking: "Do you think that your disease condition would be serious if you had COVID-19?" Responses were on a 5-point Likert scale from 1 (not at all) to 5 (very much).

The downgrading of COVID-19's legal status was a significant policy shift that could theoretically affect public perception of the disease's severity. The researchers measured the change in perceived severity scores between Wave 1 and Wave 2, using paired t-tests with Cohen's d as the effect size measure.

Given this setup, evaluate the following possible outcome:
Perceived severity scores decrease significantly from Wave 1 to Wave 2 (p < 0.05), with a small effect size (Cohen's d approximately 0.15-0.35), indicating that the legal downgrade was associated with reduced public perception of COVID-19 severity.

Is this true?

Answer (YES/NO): NO